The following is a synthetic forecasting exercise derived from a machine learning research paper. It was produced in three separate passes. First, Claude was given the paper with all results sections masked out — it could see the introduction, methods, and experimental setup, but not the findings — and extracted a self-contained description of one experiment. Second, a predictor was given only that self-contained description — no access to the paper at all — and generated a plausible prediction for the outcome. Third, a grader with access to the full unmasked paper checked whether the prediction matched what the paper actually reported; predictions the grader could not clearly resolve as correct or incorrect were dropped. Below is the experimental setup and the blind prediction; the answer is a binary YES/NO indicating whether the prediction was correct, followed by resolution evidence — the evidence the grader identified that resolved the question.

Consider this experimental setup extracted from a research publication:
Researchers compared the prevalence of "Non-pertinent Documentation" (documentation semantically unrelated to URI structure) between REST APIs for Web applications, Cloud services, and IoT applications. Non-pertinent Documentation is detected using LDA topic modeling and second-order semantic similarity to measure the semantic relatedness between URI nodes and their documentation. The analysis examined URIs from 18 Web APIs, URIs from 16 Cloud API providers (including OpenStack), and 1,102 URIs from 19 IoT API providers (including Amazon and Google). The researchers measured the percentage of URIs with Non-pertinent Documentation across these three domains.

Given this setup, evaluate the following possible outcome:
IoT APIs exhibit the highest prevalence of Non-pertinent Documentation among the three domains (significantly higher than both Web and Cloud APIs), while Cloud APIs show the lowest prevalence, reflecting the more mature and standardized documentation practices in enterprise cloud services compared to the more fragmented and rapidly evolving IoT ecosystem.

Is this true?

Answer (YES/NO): NO